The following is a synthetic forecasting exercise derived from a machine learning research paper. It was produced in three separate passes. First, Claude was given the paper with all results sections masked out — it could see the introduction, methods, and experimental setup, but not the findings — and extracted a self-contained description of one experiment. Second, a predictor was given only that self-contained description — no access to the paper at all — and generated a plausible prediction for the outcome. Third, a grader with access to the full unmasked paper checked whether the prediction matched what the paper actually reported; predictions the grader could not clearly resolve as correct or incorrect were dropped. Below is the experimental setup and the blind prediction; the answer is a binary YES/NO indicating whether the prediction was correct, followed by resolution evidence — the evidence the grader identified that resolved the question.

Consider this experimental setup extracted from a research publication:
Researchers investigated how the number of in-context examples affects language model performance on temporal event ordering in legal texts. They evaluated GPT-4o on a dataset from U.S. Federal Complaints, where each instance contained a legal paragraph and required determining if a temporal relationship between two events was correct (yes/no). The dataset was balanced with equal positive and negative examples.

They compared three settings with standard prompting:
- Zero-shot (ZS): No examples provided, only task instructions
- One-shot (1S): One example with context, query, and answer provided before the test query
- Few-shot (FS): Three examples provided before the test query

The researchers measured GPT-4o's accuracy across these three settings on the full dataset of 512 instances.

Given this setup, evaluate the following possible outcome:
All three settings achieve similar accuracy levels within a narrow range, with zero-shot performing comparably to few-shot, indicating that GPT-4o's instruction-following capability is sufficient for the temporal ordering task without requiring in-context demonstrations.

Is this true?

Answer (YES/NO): NO